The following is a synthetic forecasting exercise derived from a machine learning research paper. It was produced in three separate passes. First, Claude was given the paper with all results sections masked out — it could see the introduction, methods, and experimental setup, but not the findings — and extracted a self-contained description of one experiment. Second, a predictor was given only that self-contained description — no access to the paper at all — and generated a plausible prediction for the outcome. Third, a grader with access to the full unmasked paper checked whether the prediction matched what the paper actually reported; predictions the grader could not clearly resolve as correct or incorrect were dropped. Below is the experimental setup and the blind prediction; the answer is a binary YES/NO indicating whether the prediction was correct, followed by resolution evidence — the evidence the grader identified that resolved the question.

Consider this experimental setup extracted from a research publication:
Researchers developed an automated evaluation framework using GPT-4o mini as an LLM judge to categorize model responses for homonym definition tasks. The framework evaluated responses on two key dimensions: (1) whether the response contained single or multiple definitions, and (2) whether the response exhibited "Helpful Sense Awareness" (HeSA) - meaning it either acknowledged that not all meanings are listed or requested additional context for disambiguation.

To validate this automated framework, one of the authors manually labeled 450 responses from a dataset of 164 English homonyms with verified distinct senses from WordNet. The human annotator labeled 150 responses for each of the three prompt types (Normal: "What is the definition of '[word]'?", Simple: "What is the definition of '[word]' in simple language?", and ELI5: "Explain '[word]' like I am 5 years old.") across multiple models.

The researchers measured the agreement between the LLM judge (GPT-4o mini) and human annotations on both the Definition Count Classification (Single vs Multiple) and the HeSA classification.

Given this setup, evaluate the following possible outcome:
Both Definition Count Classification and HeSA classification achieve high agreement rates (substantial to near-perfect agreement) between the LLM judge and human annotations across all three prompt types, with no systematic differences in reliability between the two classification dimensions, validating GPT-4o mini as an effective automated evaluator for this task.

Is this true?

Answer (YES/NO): NO